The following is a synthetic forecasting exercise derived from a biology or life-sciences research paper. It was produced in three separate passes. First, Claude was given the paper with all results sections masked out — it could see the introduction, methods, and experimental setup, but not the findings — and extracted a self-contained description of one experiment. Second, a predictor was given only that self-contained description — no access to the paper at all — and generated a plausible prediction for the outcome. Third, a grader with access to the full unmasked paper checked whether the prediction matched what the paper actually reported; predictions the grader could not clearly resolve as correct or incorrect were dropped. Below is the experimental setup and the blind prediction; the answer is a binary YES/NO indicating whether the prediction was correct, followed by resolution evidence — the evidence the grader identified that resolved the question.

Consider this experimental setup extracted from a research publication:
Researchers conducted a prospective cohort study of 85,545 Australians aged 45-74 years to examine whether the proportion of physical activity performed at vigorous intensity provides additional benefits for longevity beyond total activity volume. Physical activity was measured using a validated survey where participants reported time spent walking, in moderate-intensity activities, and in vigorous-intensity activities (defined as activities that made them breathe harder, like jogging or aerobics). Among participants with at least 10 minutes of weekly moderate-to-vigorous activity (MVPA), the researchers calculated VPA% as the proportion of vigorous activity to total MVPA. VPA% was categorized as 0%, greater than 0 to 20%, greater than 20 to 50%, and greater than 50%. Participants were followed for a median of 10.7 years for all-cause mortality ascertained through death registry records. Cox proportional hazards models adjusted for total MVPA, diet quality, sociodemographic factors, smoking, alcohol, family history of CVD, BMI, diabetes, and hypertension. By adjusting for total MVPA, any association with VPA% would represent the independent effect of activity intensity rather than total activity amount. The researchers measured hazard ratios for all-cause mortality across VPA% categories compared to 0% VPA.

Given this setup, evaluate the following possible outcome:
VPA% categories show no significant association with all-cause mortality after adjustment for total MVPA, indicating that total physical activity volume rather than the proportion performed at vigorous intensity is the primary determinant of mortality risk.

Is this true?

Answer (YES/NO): NO